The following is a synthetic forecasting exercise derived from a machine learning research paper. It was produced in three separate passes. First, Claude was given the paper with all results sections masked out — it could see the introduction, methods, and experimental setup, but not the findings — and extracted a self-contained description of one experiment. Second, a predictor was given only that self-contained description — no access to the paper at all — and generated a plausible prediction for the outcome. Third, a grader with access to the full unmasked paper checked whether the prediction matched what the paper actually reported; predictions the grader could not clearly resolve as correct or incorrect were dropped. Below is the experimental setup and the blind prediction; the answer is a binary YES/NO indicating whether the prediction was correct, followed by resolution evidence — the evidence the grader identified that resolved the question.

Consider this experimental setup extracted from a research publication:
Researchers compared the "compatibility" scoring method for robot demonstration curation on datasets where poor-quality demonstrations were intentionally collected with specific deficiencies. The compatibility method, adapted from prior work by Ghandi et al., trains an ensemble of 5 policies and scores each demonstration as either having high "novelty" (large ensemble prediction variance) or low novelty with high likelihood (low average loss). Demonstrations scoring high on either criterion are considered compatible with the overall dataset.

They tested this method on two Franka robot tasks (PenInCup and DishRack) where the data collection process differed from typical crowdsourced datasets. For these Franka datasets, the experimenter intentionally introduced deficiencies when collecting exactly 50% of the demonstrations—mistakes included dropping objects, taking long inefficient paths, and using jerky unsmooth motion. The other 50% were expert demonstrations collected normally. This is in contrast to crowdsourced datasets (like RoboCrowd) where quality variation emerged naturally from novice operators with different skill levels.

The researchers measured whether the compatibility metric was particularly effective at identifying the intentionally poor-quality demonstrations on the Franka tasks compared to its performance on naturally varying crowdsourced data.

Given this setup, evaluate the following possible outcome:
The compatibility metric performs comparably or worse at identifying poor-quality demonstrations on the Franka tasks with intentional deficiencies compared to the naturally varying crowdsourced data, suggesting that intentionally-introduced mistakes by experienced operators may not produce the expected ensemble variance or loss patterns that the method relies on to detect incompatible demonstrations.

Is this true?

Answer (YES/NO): NO